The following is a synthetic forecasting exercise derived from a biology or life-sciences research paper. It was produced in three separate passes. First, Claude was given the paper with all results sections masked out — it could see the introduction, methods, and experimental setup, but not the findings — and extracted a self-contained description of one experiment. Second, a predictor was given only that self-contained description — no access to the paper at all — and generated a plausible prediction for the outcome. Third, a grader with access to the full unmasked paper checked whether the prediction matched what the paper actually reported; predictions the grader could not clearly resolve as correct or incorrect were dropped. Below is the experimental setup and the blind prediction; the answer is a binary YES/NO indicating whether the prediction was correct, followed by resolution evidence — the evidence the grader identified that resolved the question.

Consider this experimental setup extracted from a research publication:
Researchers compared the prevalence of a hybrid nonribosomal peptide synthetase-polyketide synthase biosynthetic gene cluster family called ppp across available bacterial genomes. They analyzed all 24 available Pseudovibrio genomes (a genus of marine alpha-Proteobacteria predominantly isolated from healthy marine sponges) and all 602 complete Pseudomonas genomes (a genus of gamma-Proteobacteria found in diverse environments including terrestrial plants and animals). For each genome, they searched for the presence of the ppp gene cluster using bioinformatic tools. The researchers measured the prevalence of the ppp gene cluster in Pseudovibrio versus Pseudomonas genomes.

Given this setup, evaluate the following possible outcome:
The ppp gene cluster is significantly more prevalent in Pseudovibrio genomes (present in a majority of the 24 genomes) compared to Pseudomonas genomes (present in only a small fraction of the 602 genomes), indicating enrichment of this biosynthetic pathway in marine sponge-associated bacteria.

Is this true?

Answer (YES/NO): YES